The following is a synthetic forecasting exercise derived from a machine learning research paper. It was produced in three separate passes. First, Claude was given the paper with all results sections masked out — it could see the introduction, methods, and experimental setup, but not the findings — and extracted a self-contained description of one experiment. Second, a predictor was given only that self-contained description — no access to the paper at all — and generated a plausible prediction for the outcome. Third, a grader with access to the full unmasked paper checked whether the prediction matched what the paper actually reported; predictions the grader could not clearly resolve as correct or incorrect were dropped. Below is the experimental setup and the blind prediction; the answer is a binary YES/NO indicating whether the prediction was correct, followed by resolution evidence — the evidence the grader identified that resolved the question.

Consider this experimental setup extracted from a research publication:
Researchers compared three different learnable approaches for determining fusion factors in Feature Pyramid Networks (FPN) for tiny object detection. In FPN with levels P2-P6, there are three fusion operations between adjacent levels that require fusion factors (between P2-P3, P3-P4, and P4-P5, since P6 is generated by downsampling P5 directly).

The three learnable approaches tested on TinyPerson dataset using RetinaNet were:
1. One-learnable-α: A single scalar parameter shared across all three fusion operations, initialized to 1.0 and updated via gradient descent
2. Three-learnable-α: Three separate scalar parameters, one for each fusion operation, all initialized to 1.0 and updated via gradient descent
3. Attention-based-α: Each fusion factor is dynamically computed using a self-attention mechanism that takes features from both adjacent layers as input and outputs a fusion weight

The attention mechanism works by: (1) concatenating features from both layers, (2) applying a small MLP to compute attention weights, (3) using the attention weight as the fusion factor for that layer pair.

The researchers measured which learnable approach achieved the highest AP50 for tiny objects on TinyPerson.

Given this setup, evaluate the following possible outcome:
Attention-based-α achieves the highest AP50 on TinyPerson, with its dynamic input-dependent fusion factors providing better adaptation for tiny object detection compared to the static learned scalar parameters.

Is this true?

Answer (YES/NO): YES